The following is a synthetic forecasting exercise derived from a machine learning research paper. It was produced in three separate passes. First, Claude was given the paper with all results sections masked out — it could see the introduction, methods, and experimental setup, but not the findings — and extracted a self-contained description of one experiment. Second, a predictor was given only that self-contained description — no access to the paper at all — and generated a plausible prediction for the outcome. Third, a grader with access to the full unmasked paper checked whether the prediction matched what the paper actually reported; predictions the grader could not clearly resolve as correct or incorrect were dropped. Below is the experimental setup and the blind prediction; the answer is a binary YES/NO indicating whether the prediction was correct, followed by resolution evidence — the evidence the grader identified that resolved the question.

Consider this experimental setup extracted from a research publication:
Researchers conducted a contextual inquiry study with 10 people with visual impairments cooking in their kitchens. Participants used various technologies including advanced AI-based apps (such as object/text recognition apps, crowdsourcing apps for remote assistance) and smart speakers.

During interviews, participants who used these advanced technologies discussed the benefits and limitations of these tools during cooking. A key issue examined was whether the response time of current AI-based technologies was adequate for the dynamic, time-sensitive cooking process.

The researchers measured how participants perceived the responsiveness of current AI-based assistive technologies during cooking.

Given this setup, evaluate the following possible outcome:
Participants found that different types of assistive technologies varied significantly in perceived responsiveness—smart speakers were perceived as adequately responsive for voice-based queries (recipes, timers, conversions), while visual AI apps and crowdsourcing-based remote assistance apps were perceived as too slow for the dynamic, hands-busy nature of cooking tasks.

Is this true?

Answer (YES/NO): NO